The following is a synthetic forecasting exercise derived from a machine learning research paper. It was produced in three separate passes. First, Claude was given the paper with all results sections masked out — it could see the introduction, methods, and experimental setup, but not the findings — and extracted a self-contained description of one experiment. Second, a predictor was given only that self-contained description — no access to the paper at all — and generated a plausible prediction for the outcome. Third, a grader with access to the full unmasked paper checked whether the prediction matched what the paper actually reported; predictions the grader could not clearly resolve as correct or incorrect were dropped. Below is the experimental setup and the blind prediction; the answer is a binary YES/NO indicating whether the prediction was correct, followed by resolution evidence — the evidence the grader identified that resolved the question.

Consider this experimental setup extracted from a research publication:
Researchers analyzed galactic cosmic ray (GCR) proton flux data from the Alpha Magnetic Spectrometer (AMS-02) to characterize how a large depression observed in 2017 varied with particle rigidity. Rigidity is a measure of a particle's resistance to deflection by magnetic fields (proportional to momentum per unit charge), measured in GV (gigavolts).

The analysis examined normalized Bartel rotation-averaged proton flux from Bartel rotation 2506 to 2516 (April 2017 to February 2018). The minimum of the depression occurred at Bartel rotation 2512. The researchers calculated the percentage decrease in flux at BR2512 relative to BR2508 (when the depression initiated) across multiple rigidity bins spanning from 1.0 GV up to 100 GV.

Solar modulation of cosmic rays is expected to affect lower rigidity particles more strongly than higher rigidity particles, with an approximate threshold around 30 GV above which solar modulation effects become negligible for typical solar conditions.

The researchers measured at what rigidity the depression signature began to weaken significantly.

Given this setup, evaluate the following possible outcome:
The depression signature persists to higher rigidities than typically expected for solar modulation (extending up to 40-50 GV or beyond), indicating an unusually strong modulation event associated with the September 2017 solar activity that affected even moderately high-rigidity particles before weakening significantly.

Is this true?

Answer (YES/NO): NO